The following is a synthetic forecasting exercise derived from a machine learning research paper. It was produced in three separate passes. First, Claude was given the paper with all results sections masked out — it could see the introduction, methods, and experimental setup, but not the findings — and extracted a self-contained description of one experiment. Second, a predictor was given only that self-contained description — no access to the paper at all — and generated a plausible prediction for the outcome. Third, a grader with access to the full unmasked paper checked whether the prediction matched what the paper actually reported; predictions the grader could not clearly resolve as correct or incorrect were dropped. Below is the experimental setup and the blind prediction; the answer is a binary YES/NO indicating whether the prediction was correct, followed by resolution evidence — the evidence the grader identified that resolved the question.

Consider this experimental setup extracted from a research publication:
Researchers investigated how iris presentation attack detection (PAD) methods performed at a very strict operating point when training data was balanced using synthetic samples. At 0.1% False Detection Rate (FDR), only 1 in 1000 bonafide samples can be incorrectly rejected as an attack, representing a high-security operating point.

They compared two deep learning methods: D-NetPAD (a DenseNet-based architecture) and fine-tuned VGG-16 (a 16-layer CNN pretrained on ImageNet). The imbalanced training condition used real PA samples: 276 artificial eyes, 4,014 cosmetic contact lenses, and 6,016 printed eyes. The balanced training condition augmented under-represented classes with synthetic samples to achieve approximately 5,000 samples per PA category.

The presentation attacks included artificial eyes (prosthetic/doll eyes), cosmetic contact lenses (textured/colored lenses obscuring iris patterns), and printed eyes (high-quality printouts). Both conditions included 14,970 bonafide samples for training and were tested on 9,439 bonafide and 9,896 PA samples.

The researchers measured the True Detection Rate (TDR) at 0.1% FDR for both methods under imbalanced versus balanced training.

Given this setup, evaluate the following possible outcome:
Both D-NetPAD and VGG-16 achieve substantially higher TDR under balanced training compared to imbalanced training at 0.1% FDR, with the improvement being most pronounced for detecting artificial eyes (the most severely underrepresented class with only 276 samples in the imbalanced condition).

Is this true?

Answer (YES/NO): NO